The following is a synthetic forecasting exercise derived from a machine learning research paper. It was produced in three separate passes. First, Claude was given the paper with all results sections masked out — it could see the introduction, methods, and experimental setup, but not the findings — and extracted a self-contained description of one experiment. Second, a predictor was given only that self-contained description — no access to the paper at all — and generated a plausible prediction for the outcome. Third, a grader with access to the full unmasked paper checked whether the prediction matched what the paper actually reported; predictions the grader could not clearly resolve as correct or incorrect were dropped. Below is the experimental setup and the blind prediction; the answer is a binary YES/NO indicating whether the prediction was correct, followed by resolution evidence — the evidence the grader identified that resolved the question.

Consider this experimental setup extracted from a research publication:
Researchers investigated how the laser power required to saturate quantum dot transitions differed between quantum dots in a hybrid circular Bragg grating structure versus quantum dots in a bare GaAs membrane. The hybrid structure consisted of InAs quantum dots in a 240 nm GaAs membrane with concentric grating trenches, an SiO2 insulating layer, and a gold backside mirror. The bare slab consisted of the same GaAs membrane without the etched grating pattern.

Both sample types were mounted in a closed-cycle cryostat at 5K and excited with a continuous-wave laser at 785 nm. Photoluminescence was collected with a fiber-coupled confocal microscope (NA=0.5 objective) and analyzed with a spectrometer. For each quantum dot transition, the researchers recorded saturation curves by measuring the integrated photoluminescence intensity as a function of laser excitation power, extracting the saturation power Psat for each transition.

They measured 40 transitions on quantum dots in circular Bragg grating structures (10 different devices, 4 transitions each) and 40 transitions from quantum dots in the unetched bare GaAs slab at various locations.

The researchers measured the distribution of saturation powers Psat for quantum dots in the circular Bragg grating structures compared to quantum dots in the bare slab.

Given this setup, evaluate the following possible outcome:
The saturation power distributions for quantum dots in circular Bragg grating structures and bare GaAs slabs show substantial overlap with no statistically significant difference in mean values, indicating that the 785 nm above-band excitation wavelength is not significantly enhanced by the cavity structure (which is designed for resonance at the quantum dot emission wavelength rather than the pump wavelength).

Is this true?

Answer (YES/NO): NO